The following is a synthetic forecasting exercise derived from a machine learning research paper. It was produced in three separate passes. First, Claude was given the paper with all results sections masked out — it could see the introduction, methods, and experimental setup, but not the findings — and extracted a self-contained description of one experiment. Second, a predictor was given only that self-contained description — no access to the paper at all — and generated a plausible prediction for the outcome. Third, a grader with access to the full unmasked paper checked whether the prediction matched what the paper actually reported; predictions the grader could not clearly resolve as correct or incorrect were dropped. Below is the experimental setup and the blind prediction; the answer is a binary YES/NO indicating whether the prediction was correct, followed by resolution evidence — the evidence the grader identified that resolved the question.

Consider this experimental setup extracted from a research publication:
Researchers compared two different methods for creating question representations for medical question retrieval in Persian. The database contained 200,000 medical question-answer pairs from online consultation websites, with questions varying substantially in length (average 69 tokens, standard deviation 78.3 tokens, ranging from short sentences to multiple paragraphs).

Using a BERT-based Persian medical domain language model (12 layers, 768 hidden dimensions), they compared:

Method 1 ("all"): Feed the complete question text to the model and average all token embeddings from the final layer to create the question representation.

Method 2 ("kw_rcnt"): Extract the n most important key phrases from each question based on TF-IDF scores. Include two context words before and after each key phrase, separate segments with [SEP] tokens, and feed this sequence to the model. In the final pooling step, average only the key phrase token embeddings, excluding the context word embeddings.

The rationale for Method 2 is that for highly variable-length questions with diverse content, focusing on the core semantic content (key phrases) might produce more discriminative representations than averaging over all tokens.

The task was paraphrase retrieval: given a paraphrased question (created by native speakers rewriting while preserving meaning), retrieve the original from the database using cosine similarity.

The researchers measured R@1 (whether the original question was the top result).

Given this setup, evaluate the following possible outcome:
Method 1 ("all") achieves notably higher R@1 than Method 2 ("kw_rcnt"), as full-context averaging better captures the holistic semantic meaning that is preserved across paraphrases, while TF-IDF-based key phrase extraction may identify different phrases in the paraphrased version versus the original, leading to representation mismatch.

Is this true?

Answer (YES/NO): NO